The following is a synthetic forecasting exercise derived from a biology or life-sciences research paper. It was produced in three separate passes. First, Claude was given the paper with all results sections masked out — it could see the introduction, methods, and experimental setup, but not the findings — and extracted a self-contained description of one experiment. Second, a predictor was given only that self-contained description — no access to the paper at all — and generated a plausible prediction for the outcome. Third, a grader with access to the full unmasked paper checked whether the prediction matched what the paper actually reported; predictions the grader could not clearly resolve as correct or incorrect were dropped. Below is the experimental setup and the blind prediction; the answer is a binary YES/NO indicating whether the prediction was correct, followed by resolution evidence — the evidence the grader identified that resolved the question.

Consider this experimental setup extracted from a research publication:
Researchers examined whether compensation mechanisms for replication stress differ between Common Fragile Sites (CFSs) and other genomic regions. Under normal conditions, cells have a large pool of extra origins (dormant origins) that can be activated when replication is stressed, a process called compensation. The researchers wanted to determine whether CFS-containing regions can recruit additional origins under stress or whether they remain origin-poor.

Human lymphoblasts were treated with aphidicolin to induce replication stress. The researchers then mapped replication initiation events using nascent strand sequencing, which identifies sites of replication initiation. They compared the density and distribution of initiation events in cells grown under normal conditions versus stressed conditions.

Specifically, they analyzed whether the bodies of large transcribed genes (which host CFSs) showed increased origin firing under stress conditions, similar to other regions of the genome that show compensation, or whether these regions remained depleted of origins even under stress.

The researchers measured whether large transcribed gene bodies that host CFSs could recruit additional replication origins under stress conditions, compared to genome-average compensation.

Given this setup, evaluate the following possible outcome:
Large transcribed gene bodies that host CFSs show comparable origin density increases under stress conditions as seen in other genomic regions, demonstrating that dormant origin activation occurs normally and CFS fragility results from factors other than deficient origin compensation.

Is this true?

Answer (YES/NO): NO